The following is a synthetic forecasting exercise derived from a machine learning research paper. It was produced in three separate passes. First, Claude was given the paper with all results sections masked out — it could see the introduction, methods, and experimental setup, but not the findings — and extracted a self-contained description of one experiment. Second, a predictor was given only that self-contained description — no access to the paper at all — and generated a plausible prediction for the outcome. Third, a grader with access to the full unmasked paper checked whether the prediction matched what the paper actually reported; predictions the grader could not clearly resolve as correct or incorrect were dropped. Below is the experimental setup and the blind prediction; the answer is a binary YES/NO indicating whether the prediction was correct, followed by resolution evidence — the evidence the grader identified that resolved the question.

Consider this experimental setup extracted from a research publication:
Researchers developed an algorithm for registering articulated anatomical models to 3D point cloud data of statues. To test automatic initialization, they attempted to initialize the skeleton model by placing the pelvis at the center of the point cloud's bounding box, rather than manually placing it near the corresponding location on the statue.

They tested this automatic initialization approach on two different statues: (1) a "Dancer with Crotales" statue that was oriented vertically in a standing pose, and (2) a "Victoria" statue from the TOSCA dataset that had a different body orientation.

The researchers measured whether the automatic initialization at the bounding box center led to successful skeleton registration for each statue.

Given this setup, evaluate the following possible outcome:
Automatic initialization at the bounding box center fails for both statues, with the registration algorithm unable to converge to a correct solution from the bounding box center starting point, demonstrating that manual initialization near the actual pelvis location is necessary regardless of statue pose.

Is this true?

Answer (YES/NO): NO